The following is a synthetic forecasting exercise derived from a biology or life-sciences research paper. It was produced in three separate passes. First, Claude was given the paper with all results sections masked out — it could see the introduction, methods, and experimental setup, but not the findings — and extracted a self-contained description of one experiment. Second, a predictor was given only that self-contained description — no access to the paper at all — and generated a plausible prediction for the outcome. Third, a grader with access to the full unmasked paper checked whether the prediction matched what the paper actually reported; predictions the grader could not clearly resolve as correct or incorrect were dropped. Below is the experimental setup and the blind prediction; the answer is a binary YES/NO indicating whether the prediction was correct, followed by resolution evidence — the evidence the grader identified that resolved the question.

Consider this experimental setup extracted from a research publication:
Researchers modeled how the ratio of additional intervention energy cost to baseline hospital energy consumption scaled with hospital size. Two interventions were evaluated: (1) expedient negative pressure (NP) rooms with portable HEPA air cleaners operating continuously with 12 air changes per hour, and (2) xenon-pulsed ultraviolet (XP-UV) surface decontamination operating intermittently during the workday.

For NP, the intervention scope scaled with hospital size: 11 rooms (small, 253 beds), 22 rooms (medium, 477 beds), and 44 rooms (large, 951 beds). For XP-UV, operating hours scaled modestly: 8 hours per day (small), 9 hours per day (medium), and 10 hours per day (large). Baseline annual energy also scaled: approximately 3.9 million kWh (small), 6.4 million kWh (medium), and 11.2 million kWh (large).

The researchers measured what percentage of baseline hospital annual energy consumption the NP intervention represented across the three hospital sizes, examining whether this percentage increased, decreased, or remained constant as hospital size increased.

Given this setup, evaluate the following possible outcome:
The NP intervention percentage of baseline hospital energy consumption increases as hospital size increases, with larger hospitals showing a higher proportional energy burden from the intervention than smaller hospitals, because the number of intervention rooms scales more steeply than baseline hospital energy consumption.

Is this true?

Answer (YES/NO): YES